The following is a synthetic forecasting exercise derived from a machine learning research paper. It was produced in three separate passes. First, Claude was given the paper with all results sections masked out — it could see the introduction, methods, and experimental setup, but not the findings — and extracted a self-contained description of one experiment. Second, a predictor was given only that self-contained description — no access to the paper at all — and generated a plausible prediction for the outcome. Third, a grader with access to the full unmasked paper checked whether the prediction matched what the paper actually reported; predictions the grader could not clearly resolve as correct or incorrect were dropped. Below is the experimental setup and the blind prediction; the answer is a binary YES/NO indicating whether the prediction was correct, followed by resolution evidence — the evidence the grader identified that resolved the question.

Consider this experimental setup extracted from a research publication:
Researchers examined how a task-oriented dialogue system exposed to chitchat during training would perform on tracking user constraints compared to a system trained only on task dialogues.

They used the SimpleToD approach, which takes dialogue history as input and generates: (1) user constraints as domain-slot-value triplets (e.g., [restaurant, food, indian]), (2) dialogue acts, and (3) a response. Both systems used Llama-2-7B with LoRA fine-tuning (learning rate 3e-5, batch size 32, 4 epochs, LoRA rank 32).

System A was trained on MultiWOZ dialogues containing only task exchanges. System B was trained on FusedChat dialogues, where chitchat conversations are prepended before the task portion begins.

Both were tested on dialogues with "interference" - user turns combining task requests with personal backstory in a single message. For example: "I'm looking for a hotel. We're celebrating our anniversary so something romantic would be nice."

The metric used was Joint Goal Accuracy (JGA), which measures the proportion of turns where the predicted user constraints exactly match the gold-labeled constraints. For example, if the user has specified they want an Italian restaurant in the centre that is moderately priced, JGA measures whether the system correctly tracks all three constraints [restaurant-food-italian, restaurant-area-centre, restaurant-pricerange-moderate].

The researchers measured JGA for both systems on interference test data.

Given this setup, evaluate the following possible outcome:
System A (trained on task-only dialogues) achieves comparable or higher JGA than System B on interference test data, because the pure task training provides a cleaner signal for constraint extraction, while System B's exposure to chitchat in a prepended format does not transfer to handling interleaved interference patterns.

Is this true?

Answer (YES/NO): YES